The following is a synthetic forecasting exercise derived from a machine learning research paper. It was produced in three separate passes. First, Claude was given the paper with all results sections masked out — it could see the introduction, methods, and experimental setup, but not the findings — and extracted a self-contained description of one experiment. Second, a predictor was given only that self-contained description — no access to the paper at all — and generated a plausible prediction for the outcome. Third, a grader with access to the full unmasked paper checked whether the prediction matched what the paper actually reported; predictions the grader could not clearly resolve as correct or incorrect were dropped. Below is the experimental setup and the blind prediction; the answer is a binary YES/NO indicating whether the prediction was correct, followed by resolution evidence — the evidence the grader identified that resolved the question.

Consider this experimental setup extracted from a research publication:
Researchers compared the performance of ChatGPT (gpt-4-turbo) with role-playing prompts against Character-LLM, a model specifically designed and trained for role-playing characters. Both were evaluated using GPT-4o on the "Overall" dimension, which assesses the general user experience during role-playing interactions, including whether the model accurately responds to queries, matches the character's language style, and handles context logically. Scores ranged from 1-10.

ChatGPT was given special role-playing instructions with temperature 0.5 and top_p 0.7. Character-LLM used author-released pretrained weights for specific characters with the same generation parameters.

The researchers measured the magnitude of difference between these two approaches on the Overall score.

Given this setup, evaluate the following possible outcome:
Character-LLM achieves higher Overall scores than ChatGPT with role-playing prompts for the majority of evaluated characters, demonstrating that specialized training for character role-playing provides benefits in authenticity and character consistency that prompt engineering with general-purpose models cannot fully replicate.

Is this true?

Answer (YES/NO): NO